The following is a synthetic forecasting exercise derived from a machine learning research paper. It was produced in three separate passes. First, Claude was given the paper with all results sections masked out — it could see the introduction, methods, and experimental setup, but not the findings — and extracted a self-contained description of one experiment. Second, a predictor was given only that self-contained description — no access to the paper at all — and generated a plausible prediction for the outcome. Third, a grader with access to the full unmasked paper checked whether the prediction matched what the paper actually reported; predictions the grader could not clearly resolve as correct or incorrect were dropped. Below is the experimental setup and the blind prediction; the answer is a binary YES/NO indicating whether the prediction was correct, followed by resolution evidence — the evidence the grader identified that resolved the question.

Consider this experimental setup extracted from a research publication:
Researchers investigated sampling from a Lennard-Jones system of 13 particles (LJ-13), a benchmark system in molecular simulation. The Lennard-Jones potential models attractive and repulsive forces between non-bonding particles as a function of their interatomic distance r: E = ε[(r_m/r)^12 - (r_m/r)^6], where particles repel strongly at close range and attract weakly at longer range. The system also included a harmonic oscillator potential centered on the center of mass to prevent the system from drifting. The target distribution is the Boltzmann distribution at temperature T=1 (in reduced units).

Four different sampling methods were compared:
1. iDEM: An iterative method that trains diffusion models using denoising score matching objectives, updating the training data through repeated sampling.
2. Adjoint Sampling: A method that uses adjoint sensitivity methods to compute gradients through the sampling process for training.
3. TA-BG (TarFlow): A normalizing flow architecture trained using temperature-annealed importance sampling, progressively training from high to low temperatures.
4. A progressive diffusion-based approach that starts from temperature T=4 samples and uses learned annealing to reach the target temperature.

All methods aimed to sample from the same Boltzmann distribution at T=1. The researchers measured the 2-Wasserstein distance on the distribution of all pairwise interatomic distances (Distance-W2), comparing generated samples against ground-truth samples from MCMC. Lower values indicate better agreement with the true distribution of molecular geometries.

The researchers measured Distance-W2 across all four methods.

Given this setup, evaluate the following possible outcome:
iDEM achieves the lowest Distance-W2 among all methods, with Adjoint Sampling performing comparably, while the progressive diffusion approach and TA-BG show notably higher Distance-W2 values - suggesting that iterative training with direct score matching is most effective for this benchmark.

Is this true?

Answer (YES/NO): NO